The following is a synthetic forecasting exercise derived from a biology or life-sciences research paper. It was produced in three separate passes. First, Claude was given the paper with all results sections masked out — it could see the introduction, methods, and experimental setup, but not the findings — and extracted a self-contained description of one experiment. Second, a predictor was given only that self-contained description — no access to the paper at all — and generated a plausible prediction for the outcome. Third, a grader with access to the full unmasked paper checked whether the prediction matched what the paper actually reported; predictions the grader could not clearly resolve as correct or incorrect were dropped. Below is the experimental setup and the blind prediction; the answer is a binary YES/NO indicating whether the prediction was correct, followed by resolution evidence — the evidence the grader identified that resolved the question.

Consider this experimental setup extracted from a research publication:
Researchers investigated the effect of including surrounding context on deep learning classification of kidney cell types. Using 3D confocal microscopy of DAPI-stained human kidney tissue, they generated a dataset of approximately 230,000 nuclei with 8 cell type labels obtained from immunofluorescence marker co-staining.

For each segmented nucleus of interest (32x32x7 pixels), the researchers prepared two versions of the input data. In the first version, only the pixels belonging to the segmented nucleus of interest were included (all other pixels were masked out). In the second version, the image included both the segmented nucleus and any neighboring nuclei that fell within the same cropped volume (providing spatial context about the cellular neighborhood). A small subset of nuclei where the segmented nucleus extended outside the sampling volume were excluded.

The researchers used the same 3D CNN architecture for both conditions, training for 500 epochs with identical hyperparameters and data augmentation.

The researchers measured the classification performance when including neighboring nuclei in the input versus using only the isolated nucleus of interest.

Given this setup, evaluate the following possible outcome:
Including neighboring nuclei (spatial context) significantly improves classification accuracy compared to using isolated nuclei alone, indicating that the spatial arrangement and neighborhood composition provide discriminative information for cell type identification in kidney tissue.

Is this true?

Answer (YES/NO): YES